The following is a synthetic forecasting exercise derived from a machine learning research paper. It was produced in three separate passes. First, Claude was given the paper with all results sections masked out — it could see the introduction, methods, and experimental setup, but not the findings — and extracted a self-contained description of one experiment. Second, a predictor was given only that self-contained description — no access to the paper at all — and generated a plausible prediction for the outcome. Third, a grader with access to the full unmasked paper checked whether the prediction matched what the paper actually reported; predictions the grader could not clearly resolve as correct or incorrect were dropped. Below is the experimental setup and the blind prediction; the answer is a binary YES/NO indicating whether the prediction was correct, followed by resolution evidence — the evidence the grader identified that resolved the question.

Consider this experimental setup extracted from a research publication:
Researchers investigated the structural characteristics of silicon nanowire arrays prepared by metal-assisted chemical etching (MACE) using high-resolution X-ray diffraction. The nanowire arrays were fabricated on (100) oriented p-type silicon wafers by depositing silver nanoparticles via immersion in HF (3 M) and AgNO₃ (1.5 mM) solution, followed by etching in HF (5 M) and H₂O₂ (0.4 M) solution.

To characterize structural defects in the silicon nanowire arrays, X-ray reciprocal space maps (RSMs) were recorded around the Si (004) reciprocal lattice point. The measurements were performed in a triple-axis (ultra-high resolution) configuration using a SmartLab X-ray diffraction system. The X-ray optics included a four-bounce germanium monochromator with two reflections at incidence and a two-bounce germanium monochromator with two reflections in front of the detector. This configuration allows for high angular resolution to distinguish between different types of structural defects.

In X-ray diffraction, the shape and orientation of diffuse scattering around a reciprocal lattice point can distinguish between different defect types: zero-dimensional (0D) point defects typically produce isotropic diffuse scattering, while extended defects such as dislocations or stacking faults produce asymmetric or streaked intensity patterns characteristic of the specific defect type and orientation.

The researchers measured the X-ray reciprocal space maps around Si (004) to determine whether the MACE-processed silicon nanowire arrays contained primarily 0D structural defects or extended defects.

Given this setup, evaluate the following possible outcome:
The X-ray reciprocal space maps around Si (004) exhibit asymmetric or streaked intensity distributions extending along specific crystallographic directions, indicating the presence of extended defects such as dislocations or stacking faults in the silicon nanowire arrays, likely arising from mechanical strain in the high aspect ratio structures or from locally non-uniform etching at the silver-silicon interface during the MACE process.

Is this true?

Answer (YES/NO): NO